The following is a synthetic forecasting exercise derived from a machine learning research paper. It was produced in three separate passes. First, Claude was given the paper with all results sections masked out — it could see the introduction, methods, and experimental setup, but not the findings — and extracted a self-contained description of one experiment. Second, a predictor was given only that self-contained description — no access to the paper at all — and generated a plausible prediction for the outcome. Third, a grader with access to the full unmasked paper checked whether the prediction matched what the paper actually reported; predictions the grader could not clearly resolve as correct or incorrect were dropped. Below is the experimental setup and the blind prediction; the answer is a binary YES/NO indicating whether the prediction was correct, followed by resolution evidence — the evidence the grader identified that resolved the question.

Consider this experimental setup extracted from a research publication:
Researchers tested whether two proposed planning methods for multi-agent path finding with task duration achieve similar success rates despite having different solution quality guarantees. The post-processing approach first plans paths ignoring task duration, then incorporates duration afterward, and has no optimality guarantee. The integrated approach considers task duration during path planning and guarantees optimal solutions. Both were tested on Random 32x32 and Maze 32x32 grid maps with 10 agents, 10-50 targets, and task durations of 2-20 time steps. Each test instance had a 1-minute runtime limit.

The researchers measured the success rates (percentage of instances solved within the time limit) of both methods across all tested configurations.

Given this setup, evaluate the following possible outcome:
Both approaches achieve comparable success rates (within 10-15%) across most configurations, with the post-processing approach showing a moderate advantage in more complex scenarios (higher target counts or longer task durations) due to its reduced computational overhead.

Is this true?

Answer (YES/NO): NO